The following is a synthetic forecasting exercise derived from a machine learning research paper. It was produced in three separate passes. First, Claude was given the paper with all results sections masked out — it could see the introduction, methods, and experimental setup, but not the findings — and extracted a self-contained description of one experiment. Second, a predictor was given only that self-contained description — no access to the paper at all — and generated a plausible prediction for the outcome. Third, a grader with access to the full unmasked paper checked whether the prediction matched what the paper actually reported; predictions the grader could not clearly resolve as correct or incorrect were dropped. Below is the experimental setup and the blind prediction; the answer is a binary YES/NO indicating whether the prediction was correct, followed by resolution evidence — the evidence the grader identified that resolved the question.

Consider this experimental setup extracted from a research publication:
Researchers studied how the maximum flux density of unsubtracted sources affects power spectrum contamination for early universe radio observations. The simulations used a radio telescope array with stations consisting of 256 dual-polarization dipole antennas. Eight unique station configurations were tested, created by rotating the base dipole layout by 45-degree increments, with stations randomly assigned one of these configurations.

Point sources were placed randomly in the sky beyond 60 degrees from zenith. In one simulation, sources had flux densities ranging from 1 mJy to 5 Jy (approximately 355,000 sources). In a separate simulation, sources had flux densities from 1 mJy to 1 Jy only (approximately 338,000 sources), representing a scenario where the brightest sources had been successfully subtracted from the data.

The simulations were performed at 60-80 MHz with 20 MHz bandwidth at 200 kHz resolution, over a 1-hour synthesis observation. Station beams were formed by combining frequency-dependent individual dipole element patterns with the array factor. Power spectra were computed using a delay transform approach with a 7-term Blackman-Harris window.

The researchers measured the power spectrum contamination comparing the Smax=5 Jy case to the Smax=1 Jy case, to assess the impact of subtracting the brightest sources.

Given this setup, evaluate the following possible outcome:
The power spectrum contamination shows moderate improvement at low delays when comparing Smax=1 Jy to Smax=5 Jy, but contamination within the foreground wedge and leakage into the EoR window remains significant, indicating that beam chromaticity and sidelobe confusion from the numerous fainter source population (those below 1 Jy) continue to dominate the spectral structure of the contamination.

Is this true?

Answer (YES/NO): NO